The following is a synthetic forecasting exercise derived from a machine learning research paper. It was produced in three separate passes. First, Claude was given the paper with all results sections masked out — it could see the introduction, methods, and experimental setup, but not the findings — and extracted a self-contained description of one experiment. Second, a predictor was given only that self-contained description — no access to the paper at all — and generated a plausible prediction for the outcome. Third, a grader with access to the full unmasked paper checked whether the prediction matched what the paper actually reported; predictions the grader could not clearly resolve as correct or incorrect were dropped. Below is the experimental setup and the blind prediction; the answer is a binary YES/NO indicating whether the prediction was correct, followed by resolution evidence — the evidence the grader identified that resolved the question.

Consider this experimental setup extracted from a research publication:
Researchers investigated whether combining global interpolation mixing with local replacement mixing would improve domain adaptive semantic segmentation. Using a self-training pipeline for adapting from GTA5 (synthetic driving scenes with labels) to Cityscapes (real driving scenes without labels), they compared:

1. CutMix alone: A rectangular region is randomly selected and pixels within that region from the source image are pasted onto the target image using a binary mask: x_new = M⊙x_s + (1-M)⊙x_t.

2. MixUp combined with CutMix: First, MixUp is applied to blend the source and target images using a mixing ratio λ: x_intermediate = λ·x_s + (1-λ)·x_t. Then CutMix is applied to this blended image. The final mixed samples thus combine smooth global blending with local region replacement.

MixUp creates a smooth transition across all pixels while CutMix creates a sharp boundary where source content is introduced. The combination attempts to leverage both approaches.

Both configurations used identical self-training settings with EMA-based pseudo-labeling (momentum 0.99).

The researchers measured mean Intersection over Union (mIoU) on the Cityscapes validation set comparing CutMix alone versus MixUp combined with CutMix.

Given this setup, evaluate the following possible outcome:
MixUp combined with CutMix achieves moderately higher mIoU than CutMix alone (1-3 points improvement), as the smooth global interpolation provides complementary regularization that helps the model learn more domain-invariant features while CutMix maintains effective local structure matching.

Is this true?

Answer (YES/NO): NO